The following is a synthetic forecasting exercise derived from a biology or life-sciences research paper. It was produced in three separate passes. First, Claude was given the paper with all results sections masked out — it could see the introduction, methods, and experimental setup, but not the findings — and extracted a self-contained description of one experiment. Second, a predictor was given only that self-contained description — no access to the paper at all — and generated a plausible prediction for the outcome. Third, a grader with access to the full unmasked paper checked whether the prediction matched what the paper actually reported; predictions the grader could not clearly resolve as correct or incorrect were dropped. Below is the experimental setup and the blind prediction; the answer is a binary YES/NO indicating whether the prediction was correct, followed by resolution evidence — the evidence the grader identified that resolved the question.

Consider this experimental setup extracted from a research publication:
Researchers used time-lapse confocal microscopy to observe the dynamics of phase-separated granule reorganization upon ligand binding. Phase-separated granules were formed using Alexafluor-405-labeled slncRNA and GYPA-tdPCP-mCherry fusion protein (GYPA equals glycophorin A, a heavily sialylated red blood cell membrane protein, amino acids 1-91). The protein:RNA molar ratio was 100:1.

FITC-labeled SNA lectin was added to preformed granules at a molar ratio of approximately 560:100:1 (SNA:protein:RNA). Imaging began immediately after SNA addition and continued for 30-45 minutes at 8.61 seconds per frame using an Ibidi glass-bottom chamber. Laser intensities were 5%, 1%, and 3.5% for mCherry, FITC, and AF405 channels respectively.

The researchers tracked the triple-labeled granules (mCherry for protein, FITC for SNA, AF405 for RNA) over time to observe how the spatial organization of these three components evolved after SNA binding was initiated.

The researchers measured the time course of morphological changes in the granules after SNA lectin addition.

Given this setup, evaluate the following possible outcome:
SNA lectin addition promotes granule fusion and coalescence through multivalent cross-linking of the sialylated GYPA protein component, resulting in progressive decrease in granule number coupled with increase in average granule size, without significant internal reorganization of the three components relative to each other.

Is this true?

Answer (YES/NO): NO